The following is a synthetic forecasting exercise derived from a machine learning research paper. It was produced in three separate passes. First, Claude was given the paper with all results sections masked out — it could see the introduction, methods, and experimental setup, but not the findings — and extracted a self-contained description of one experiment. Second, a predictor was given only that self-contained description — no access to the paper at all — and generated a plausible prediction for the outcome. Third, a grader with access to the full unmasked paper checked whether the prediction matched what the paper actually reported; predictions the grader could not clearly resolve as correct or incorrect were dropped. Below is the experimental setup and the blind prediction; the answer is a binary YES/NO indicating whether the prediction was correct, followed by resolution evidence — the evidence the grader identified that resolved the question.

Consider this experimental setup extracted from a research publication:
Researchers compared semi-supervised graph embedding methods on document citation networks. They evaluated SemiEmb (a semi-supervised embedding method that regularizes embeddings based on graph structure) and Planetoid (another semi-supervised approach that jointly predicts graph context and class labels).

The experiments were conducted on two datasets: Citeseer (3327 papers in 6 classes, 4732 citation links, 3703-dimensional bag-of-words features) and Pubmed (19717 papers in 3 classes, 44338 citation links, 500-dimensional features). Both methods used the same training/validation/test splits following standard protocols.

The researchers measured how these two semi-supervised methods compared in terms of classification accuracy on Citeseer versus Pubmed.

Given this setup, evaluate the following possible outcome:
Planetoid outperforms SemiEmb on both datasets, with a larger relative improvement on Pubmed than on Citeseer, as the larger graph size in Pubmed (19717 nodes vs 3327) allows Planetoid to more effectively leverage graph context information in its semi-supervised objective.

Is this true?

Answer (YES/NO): NO